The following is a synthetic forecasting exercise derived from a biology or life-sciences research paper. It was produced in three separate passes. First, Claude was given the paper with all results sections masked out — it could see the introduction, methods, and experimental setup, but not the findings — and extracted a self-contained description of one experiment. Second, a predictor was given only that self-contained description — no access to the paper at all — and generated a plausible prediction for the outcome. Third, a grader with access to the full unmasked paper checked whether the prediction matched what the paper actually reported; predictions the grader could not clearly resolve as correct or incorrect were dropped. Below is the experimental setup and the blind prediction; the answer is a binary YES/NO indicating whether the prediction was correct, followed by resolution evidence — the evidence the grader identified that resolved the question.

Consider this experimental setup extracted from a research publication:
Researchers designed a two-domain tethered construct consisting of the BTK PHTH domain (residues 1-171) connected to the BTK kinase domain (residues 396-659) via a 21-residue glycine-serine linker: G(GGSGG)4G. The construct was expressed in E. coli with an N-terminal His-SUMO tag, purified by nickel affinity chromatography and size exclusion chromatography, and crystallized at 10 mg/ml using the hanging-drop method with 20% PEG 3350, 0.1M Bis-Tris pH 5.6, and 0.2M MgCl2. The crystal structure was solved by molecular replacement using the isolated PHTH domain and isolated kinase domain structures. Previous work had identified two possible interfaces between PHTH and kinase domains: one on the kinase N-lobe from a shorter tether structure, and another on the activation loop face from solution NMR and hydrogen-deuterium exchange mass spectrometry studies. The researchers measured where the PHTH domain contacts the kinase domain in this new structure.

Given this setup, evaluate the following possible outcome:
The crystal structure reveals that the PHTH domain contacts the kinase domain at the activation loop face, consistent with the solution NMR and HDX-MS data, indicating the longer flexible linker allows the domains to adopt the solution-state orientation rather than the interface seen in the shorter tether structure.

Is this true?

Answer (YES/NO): NO